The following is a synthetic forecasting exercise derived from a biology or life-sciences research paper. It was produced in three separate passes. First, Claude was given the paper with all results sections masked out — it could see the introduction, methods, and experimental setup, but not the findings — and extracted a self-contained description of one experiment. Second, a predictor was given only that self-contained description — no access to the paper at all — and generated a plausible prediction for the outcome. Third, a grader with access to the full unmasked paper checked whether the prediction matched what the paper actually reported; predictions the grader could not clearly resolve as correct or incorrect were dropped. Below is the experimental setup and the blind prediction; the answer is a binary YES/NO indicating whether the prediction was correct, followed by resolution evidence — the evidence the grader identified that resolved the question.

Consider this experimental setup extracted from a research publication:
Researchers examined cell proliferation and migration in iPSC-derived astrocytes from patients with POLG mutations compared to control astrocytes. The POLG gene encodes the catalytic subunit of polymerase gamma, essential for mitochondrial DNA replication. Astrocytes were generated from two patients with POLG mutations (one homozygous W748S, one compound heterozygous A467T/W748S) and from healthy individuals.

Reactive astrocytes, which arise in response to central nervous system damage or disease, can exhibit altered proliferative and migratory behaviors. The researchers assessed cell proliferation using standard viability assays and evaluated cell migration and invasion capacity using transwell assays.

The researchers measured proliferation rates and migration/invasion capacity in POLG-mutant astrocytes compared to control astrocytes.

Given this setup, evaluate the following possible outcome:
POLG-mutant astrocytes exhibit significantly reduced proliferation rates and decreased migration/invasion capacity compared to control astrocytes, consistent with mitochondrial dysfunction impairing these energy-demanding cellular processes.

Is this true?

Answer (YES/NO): NO